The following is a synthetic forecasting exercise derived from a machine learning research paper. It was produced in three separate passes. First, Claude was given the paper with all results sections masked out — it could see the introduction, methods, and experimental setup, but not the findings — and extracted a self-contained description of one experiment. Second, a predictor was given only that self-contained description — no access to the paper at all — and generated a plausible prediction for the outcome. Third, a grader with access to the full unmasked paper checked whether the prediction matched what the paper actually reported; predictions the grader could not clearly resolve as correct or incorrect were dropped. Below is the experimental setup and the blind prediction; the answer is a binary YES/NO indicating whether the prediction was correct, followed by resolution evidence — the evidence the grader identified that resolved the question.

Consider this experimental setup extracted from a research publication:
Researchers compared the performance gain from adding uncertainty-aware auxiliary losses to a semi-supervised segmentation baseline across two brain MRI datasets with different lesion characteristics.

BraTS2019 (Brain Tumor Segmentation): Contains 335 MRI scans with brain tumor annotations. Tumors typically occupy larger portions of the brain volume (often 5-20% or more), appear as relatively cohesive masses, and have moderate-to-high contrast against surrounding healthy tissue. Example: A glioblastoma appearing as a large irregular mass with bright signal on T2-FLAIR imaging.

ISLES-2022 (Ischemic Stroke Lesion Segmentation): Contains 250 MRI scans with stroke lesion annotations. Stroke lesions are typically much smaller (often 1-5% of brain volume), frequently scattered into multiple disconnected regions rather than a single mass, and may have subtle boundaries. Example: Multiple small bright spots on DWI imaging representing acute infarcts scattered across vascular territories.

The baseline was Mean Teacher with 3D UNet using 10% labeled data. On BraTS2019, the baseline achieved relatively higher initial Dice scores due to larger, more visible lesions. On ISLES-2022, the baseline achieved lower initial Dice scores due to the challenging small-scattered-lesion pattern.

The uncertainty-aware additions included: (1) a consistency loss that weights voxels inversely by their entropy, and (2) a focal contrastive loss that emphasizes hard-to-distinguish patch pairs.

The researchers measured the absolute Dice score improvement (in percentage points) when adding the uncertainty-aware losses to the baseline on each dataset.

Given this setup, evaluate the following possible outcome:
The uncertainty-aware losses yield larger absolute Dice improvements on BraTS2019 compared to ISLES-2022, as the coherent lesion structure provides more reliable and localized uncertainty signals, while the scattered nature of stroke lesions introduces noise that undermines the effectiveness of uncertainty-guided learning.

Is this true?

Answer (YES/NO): NO